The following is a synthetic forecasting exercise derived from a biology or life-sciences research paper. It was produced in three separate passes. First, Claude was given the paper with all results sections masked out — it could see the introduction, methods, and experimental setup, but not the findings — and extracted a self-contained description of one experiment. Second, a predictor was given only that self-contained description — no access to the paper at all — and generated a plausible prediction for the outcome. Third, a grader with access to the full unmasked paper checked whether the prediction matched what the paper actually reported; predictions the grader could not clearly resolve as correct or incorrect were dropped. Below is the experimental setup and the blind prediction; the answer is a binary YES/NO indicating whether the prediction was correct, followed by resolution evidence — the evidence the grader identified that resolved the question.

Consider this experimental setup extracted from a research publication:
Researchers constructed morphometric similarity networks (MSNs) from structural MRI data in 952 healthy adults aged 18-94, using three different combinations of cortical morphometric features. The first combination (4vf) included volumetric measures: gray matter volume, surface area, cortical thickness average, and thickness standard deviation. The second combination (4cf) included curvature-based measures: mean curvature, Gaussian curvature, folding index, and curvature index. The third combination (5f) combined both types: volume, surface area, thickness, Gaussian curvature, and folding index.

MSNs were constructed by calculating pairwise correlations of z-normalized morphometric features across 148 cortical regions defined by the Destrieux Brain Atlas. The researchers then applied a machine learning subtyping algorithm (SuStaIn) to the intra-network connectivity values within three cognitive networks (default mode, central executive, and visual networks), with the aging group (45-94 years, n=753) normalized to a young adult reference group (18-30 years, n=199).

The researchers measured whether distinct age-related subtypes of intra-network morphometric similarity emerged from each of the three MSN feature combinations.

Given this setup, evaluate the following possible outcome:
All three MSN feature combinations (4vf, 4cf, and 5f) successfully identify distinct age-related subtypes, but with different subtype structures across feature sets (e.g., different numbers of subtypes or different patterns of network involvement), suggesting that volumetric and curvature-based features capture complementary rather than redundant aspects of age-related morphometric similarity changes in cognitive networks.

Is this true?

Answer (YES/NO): NO